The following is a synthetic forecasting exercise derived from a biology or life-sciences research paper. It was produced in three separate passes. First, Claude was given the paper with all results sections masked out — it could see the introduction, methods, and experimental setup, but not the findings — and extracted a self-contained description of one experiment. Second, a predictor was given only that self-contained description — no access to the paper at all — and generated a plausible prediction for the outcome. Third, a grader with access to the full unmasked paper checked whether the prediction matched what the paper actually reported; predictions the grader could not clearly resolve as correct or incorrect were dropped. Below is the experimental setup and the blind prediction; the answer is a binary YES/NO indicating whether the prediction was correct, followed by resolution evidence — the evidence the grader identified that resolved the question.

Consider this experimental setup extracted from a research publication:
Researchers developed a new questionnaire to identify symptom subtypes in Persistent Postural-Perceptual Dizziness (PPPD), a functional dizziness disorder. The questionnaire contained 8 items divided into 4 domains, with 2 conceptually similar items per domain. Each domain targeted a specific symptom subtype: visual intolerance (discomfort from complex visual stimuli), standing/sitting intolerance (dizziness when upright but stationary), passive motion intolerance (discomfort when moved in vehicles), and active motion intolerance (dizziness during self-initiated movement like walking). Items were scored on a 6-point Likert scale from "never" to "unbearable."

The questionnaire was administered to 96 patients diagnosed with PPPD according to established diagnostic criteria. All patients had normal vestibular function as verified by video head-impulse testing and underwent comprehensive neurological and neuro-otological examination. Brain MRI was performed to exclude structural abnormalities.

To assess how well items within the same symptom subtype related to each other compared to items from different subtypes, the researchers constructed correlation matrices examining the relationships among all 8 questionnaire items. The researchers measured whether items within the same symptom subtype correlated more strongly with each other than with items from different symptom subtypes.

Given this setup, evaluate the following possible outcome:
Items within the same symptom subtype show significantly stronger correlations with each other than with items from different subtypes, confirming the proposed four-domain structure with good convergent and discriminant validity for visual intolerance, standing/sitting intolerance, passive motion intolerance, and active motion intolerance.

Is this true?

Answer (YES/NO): YES